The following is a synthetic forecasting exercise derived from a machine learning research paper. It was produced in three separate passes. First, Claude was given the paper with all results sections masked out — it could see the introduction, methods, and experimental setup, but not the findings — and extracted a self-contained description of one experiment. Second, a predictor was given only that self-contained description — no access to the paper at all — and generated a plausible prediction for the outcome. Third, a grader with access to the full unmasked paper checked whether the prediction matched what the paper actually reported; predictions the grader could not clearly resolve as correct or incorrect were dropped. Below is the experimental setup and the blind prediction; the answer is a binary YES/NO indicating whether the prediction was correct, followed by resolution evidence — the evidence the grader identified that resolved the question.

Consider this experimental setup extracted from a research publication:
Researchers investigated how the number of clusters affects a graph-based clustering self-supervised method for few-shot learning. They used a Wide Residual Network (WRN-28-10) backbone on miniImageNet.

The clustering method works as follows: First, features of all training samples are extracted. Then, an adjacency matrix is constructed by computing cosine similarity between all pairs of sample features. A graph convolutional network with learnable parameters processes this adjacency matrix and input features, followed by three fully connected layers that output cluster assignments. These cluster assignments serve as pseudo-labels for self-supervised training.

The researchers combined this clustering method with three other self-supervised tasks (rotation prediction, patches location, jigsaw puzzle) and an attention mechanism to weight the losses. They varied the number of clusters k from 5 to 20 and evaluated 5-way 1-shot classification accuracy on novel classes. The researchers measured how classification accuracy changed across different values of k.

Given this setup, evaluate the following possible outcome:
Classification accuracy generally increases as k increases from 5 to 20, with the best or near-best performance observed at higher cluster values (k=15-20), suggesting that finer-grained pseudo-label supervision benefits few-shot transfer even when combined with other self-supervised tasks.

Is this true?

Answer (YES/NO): NO